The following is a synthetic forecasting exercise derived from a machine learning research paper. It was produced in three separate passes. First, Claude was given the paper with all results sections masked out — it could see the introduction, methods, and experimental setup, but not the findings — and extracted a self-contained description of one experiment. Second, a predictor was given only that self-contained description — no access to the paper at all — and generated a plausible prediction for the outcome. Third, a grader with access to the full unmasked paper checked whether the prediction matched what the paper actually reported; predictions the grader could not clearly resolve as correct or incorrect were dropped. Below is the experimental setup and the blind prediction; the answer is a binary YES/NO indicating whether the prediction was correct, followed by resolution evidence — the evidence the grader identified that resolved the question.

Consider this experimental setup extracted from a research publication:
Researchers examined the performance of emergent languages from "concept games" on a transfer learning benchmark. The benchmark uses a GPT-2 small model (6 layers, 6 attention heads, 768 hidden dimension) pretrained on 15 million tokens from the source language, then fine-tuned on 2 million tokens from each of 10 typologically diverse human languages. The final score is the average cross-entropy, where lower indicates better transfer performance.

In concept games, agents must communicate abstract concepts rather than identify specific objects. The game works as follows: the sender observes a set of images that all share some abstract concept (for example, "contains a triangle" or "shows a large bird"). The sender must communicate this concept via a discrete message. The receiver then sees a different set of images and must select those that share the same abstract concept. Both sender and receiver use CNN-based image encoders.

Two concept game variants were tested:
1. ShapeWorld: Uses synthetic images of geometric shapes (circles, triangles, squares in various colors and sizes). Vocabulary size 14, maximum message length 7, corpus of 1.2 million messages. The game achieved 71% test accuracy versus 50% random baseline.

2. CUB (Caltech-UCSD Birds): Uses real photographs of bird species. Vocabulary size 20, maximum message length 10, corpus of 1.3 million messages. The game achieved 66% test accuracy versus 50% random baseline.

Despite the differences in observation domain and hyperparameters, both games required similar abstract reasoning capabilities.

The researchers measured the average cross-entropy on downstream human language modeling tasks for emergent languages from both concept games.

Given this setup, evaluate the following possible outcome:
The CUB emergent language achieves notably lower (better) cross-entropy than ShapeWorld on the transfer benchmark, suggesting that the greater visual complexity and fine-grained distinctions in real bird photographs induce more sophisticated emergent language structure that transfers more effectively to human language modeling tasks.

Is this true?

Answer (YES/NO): NO